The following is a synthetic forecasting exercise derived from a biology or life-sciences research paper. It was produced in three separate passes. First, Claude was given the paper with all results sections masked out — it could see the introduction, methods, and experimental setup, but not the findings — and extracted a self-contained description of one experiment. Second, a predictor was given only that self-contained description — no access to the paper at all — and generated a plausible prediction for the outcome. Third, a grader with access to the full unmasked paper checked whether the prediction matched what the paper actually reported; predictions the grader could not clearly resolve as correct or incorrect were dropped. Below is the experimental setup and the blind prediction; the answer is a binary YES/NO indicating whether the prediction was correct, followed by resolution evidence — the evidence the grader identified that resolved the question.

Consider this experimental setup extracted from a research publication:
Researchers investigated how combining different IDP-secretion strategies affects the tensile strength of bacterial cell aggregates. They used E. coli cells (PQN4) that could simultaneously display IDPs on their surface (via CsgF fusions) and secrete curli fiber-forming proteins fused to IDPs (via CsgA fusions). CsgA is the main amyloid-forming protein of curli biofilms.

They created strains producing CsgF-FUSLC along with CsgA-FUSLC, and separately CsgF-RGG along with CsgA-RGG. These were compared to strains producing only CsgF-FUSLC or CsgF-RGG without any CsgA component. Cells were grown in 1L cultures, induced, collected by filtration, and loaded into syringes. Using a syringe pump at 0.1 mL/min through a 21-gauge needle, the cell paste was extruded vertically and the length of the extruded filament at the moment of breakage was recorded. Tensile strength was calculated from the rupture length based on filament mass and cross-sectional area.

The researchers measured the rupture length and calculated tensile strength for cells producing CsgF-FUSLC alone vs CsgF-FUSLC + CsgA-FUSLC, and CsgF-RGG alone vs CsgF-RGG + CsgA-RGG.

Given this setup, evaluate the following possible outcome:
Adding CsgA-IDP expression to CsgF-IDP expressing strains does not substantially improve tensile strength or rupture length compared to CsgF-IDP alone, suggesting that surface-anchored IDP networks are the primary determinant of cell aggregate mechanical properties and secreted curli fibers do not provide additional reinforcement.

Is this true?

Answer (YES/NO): NO